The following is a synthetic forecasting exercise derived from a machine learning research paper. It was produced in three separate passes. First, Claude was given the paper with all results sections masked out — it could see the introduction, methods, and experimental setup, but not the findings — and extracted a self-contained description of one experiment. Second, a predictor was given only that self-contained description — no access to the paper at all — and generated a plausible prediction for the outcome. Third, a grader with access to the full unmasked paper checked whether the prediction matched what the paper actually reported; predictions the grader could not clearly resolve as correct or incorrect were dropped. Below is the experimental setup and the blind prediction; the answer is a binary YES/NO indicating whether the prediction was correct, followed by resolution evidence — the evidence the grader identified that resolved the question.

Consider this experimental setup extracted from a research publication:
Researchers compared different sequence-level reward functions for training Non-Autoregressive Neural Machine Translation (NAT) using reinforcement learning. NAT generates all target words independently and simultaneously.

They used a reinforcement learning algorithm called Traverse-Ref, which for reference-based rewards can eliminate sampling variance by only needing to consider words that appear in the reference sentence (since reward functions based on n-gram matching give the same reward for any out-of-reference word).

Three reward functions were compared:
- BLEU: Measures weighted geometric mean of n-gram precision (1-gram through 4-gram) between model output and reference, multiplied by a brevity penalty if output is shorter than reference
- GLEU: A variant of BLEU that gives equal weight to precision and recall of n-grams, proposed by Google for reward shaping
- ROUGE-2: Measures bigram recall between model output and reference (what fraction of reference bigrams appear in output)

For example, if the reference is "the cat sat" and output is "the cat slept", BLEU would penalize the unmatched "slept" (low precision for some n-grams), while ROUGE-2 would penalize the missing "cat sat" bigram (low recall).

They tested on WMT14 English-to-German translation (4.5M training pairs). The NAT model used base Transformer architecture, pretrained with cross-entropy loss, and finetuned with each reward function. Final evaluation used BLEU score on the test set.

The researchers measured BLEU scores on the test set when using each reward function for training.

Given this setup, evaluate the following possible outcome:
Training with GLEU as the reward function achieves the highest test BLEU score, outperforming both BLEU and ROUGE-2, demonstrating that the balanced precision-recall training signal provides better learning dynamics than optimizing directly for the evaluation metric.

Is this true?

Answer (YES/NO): NO